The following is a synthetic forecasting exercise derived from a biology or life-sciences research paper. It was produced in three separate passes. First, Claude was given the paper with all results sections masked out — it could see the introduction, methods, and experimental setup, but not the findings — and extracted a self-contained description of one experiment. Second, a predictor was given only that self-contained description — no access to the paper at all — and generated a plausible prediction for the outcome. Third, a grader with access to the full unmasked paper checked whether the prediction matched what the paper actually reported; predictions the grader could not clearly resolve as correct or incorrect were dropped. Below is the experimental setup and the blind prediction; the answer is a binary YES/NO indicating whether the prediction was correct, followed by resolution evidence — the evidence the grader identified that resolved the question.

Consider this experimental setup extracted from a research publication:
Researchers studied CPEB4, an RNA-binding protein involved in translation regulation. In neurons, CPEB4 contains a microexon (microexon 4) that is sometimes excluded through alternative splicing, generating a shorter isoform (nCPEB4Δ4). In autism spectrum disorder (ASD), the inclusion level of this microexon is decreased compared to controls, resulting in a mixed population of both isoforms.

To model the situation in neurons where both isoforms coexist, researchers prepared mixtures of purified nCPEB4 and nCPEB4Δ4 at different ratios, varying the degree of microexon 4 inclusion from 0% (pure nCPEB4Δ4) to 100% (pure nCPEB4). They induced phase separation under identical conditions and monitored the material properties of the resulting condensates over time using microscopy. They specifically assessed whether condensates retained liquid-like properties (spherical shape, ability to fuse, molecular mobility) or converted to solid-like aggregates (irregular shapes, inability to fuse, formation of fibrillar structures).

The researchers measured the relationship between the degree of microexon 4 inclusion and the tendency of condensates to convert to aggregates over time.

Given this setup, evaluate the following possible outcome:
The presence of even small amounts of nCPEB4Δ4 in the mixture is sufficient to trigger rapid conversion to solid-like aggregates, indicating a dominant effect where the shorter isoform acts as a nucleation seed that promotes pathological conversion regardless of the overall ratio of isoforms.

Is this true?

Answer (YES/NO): NO